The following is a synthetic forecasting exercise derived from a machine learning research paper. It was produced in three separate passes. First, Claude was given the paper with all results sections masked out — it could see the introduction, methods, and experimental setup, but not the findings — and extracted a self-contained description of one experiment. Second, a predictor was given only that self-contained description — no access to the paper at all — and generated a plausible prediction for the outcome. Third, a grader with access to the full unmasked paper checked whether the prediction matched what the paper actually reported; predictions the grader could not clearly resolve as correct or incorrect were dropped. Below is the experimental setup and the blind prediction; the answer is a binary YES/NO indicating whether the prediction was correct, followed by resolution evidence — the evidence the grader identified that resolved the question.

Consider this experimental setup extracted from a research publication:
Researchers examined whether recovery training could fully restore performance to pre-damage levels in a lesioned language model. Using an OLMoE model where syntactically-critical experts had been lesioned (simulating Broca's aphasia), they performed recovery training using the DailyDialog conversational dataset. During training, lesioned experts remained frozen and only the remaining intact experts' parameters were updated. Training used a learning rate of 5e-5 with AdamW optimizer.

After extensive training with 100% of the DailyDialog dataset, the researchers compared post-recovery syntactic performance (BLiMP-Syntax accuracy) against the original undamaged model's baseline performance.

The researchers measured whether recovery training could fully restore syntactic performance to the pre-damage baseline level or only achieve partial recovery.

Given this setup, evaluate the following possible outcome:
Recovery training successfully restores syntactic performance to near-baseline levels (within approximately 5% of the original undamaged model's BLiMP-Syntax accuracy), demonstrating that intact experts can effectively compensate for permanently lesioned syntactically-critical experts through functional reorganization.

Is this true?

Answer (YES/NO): NO